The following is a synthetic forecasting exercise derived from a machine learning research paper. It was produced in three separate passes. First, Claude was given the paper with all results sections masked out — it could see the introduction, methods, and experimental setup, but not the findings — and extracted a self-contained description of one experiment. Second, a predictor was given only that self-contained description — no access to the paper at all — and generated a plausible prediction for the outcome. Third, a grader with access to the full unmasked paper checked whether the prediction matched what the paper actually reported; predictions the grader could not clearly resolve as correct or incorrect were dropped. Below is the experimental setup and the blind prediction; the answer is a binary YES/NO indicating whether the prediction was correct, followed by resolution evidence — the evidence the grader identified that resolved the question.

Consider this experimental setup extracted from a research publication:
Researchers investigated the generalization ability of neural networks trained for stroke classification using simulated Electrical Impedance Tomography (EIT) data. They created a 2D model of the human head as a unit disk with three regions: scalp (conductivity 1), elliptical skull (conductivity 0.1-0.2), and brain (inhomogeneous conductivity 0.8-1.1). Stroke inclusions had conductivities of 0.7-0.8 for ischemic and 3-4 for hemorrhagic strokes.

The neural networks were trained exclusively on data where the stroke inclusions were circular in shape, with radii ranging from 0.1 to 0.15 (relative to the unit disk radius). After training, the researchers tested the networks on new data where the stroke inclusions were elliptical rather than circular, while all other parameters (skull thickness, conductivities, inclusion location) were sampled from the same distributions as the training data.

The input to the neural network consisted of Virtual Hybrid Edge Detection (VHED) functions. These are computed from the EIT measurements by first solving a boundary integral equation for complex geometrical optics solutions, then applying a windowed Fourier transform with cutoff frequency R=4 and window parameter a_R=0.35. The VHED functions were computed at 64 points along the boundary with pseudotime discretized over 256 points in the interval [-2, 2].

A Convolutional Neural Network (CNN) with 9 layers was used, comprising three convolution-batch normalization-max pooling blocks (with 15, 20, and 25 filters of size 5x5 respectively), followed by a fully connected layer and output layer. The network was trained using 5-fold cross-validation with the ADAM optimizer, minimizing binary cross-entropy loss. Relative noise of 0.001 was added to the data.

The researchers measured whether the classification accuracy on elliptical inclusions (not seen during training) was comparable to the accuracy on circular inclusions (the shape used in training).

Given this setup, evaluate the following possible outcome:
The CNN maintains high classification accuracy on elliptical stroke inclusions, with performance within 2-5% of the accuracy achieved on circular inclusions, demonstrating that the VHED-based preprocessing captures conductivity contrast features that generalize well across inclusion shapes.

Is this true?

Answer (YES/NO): YES